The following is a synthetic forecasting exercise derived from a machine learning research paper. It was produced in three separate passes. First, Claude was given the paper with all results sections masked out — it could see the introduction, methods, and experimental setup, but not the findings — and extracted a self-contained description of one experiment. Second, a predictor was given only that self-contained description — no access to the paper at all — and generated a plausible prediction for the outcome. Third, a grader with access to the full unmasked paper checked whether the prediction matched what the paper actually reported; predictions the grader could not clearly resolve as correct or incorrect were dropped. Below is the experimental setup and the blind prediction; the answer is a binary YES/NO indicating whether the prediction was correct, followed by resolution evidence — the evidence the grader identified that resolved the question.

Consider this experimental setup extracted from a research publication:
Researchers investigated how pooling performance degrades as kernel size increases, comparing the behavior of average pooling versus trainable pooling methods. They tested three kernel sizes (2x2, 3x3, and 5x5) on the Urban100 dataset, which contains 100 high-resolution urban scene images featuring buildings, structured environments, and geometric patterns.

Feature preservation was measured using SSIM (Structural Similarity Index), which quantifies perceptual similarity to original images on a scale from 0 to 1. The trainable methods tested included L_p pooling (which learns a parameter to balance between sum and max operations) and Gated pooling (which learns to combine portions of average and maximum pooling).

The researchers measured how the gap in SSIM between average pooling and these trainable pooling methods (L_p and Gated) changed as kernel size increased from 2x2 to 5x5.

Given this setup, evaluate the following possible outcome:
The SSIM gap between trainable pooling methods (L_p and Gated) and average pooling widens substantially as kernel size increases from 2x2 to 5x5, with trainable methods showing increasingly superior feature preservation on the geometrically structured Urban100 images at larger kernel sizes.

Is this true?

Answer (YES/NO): NO